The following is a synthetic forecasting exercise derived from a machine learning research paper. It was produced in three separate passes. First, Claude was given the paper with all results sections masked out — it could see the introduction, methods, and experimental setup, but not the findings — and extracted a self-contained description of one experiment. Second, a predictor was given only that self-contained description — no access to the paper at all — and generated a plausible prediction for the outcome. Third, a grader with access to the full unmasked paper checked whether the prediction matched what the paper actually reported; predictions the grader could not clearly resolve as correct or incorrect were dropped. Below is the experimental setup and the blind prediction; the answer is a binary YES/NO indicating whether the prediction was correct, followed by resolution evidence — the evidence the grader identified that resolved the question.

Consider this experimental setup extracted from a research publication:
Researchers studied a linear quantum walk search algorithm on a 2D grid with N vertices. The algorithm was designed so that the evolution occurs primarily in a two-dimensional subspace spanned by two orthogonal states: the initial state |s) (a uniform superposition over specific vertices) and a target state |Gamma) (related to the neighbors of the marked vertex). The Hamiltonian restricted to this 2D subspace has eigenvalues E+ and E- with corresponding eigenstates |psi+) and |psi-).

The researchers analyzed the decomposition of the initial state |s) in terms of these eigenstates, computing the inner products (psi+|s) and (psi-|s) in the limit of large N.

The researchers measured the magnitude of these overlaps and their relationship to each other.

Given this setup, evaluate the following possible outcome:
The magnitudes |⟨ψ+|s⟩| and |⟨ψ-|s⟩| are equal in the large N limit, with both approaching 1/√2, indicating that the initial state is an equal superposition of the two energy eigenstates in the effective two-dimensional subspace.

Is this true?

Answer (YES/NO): YES